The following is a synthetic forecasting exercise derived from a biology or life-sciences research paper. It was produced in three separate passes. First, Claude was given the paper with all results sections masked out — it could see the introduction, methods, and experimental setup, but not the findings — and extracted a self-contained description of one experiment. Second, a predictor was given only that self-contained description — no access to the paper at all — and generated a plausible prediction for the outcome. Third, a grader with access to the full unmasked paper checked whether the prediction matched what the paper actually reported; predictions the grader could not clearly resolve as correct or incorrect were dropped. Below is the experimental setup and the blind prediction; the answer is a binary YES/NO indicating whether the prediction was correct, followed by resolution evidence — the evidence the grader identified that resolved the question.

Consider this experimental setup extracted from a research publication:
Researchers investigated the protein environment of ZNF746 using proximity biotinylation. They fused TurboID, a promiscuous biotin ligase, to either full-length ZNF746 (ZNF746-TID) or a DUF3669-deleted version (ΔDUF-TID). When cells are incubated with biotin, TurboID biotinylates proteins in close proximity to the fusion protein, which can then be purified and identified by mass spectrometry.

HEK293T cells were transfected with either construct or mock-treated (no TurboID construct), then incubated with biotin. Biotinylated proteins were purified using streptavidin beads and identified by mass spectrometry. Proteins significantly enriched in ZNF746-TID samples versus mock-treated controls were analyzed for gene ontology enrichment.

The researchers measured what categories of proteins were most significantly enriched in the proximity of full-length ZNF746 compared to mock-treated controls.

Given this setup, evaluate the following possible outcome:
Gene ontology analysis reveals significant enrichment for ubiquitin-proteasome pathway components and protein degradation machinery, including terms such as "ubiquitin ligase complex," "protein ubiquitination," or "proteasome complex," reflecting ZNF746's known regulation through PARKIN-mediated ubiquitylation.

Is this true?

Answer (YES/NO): NO